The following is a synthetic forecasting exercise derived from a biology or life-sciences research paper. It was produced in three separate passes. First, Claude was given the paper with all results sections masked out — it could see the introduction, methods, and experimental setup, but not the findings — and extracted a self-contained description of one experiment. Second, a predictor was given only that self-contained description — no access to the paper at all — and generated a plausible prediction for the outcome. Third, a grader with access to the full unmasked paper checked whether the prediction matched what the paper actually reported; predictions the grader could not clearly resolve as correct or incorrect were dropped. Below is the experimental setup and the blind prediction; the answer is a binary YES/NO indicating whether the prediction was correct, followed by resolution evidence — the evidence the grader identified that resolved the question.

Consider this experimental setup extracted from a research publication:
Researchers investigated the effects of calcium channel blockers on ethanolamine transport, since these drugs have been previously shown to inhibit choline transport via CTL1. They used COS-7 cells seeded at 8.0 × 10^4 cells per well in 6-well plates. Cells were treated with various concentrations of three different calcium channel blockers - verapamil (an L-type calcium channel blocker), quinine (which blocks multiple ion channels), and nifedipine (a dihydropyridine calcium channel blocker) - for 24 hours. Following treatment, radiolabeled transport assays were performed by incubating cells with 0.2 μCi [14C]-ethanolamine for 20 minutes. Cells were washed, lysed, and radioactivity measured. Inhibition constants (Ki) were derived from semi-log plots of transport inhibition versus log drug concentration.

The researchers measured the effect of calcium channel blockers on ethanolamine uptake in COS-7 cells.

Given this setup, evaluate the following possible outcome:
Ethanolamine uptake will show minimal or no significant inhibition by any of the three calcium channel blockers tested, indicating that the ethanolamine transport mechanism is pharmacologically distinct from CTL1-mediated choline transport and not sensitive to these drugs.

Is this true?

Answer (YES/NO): NO